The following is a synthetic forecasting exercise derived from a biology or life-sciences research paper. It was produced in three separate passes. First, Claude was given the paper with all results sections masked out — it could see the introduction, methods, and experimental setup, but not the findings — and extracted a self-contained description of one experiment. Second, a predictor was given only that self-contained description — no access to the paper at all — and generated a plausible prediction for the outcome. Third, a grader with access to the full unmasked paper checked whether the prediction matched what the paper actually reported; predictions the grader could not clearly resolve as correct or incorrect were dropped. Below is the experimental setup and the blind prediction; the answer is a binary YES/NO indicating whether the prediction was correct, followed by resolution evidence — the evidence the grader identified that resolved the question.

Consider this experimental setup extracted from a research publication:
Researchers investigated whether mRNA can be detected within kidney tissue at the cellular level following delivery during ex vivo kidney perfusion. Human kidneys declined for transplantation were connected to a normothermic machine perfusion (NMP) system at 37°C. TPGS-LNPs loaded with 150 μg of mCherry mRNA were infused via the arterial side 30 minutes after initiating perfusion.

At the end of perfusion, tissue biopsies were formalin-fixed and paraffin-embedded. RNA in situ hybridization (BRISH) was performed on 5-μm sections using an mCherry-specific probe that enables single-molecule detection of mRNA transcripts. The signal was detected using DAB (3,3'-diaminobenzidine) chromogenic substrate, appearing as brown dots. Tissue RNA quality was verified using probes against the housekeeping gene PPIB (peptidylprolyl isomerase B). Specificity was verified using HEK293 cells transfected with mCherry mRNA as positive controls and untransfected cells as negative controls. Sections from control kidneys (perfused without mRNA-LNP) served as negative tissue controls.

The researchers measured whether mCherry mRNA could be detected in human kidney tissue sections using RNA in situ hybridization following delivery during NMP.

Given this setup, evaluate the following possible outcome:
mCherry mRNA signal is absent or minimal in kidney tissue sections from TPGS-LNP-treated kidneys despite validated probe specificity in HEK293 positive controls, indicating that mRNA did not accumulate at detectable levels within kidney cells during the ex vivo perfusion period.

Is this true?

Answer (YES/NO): NO